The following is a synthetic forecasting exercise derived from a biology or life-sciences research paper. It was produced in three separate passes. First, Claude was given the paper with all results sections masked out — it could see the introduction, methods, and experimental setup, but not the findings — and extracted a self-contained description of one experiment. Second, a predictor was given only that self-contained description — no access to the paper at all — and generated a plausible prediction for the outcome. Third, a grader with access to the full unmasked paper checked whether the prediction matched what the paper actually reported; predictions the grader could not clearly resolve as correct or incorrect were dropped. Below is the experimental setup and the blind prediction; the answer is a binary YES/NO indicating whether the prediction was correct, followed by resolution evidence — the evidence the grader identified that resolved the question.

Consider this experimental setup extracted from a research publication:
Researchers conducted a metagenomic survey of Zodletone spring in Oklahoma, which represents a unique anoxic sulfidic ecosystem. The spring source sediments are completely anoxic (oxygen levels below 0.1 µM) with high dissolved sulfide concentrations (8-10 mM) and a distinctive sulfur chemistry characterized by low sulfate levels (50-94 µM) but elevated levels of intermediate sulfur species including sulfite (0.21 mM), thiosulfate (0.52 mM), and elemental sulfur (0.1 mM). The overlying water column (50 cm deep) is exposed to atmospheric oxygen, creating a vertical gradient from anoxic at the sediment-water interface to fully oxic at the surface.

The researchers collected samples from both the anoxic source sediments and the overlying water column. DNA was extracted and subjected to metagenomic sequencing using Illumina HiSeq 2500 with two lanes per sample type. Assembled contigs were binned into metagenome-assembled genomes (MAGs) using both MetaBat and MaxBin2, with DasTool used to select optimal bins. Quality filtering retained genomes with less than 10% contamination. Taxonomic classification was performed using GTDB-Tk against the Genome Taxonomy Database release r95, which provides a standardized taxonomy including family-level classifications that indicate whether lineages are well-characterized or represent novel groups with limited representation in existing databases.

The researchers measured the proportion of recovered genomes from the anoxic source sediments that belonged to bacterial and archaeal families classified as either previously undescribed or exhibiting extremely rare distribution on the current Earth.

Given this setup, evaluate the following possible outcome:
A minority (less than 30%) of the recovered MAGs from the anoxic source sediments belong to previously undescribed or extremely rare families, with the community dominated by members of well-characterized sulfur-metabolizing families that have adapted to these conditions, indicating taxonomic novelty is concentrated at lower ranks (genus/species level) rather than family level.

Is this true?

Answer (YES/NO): NO